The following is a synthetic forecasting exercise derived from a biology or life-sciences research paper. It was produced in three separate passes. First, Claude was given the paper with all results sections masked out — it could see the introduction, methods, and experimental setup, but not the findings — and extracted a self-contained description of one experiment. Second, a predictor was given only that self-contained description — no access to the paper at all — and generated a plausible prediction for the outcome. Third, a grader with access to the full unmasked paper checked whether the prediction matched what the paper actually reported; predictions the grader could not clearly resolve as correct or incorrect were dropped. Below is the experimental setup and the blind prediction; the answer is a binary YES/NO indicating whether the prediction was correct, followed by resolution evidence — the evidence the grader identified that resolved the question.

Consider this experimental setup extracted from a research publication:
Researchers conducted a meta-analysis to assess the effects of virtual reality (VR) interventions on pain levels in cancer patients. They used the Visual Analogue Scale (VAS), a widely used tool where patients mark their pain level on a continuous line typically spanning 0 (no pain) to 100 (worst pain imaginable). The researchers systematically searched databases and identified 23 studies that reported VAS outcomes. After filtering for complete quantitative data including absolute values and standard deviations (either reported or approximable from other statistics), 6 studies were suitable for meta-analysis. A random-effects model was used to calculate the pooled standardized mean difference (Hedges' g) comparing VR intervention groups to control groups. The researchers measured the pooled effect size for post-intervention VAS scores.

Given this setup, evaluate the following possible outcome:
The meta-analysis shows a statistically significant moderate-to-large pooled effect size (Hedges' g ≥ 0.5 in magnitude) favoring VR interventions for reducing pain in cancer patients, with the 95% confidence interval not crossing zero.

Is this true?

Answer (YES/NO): NO